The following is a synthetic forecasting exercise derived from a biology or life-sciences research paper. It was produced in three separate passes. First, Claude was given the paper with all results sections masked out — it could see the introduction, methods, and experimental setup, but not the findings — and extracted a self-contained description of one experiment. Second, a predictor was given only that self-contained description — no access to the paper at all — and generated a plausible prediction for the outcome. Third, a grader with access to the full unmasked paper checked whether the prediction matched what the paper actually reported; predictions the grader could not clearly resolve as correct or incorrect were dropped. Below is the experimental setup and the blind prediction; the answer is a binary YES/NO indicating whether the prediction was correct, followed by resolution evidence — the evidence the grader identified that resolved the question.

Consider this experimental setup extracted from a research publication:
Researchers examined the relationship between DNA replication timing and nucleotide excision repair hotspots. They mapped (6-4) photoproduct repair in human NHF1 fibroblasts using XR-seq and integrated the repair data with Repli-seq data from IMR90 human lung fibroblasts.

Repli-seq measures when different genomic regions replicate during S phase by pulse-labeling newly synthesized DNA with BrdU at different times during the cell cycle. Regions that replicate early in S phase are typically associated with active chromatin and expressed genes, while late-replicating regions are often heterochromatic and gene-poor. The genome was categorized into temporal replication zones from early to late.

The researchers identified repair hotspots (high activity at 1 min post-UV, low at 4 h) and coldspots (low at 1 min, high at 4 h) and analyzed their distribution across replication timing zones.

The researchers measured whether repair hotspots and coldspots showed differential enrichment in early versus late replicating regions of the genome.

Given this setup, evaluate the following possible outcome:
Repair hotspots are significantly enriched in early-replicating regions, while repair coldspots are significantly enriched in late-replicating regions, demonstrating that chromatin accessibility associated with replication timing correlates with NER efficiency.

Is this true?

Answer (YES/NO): NO